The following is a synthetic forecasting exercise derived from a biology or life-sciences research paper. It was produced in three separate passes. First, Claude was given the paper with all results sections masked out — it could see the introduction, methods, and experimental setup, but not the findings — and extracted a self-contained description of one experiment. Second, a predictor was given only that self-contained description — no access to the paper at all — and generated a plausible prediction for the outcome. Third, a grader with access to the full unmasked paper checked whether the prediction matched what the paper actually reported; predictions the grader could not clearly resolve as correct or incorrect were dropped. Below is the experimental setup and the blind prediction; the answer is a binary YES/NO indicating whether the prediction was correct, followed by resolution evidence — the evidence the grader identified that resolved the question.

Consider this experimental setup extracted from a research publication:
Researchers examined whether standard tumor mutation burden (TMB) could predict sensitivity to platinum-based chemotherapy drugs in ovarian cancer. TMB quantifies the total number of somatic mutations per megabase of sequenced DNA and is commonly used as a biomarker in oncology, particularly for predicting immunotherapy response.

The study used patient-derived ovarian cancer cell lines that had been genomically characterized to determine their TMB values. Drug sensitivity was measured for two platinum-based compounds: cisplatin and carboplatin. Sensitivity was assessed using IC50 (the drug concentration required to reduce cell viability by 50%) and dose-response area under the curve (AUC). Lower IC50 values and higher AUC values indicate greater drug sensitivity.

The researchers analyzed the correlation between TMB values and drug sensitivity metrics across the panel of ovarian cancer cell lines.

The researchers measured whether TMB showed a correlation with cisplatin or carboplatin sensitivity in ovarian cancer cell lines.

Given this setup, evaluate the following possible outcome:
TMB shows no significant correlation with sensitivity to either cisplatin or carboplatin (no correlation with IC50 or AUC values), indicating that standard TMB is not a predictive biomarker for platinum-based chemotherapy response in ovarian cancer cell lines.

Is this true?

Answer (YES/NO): YES